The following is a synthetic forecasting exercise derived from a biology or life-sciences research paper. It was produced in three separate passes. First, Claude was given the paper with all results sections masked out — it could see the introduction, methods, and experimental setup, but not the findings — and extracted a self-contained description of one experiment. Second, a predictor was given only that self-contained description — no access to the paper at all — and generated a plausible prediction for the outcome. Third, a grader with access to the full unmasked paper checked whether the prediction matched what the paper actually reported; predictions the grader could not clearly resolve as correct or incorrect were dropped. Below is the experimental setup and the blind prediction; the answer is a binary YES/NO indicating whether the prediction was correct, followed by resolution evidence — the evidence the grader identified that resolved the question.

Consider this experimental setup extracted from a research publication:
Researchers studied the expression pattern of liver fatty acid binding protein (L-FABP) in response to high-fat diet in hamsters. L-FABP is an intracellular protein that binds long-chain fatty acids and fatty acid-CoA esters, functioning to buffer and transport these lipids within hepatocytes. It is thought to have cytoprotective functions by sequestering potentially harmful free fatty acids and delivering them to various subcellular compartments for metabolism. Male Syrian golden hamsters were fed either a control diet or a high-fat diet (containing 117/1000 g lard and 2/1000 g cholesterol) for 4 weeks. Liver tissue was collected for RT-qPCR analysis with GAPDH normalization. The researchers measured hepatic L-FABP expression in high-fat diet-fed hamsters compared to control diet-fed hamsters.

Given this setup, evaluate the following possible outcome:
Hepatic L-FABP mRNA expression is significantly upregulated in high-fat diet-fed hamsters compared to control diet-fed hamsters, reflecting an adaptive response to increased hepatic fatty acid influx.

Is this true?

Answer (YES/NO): NO